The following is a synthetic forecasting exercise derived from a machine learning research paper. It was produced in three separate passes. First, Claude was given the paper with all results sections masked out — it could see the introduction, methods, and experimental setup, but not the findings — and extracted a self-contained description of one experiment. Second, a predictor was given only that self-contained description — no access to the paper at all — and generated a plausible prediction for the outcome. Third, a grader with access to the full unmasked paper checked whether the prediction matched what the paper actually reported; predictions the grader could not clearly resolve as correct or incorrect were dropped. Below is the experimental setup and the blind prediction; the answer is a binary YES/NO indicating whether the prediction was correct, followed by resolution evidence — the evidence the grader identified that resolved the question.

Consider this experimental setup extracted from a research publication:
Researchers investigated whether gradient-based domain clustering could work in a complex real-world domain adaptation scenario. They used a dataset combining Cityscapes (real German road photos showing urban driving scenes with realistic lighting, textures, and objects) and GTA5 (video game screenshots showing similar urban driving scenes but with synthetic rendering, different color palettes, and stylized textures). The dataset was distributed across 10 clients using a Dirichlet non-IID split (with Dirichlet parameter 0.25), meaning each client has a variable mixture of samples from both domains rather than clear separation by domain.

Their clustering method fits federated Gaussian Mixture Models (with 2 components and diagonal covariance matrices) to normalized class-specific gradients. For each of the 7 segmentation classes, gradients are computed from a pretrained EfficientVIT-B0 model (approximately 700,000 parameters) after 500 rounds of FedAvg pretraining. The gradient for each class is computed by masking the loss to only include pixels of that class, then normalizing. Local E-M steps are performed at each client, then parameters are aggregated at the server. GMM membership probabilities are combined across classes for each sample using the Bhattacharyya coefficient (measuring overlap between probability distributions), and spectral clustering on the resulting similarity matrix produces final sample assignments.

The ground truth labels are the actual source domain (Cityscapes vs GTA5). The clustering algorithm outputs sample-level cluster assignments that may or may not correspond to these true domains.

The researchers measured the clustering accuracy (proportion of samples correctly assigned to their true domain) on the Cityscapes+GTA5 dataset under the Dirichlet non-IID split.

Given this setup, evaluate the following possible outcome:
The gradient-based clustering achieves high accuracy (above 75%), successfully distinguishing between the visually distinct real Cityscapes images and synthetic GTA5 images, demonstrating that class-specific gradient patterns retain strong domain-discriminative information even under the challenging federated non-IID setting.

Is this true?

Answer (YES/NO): YES